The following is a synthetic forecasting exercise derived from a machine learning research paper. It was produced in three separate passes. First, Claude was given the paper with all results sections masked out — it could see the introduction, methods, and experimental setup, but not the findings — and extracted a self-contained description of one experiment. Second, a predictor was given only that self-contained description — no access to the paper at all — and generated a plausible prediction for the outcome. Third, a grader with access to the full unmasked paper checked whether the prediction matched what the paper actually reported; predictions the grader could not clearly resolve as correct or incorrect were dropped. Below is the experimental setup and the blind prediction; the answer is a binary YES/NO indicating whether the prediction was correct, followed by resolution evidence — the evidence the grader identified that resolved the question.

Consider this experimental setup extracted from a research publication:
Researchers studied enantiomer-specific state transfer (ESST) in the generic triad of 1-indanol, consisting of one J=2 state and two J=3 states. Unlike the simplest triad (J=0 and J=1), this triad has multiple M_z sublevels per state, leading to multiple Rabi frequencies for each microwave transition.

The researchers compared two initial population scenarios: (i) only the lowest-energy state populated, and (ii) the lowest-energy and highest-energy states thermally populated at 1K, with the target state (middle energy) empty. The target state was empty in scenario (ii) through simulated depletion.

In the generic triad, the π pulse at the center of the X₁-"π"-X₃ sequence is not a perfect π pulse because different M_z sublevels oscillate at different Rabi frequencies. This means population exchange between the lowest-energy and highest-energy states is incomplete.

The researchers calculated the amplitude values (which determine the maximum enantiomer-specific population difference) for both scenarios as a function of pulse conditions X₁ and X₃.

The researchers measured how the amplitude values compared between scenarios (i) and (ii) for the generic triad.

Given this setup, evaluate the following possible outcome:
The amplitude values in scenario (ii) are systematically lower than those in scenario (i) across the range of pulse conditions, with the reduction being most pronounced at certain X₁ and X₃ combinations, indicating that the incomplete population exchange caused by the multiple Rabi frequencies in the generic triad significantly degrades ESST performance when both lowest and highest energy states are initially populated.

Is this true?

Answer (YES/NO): NO